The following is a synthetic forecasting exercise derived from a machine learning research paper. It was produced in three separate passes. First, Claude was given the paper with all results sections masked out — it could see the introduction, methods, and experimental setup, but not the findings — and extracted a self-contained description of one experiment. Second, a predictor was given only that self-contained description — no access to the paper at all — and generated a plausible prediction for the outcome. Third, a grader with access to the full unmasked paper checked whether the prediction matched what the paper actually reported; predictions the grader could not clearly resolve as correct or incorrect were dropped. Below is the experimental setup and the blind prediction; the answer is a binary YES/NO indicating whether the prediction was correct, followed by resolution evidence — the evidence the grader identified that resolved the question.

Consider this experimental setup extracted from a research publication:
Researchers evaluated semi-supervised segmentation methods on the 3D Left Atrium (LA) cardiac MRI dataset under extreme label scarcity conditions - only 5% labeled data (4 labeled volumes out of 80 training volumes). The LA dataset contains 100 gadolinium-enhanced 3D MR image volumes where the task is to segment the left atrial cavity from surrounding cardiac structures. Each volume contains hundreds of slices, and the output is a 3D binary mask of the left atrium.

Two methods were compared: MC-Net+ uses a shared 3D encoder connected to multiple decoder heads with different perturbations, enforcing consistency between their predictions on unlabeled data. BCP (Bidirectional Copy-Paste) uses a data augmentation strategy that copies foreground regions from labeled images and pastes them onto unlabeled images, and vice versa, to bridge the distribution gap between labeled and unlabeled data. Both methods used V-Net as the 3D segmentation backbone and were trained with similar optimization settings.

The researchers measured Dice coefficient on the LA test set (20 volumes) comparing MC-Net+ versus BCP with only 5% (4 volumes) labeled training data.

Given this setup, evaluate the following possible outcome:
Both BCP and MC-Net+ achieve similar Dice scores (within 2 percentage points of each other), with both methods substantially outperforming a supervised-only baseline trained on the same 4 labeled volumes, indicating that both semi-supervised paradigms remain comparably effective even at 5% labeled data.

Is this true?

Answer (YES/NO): NO